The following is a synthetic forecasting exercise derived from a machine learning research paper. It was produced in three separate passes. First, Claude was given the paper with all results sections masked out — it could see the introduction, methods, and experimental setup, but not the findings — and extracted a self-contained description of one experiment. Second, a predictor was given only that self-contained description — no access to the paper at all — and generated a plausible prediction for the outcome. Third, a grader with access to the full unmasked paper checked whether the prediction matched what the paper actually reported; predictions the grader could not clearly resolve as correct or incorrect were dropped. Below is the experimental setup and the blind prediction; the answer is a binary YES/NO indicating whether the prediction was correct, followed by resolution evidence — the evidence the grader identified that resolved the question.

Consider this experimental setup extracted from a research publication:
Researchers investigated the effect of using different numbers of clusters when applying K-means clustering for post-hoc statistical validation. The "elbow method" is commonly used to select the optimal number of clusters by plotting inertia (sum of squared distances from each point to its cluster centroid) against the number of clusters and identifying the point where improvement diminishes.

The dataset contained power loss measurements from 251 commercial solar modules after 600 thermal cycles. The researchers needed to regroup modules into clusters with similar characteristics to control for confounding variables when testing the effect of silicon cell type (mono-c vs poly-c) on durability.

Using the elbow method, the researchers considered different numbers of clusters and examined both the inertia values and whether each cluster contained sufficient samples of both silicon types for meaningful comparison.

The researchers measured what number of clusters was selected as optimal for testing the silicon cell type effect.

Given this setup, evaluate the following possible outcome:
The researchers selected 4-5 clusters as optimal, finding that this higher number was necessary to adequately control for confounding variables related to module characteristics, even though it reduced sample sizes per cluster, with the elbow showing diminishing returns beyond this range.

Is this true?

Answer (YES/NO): NO